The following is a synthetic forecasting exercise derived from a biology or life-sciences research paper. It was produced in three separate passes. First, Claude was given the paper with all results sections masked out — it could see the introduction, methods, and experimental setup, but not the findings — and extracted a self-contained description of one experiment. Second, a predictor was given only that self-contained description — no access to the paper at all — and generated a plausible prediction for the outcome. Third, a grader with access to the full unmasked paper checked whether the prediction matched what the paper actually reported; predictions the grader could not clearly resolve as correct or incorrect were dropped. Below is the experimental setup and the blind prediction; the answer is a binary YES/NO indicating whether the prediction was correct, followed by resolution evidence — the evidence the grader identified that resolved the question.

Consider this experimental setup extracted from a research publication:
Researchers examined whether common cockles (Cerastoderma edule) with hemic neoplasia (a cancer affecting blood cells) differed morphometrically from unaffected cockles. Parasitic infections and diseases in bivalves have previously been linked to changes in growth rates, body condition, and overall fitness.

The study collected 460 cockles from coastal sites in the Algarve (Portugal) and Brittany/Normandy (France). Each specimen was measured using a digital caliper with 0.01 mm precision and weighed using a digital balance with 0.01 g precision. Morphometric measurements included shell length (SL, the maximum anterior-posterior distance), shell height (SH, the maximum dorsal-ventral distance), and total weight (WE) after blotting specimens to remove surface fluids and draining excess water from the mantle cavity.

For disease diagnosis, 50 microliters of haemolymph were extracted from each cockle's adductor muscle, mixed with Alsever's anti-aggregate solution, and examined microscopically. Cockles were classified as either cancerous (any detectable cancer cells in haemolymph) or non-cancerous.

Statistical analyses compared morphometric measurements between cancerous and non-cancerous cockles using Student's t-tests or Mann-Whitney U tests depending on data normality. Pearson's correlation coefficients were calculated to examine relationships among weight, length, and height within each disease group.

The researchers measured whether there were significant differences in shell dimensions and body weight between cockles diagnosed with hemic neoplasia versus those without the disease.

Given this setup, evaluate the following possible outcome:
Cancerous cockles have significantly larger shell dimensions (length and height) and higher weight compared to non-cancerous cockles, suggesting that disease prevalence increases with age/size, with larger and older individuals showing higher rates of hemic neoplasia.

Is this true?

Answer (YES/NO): NO